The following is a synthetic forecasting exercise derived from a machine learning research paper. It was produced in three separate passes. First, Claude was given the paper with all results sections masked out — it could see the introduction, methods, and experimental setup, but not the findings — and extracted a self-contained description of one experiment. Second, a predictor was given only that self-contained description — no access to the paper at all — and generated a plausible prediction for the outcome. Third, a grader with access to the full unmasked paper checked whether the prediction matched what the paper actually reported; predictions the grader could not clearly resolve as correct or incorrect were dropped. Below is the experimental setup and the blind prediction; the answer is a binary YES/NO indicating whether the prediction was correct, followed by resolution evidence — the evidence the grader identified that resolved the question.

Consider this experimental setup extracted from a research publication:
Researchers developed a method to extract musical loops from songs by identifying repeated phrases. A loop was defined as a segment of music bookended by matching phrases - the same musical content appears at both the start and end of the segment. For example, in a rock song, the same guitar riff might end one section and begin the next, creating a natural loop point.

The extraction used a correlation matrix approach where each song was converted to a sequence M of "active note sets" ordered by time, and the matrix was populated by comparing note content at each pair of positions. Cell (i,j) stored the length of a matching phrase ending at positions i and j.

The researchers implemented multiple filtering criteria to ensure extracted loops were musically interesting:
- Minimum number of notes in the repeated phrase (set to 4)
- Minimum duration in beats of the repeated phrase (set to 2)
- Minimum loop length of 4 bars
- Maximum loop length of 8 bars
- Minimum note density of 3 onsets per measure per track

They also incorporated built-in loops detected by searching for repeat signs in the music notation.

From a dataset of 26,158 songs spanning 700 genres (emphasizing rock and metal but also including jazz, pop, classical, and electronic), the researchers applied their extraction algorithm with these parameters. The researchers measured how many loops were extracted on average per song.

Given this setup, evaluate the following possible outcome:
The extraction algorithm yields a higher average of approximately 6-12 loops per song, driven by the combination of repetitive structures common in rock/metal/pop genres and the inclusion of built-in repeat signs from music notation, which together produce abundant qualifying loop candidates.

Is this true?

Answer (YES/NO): NO